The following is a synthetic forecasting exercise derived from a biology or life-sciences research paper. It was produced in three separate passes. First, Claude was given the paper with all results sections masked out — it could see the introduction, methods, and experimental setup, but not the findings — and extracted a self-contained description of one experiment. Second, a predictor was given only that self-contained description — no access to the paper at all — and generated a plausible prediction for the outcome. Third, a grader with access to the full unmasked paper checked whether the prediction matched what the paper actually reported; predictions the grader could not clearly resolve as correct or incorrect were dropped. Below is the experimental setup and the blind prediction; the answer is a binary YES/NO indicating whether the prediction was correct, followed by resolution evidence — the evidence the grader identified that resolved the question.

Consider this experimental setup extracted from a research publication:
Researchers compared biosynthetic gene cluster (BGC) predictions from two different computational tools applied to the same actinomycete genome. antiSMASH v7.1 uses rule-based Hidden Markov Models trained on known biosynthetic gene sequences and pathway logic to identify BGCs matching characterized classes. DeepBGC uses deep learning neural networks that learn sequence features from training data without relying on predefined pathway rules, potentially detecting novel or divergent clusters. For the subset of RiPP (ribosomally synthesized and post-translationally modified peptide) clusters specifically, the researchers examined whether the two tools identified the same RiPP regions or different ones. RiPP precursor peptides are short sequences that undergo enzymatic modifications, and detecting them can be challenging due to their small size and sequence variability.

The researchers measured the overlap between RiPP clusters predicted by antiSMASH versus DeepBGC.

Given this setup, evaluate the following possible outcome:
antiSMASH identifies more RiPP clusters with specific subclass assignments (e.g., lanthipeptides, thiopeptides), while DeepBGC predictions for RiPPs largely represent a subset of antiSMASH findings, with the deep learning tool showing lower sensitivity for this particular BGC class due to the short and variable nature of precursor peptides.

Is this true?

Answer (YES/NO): NO